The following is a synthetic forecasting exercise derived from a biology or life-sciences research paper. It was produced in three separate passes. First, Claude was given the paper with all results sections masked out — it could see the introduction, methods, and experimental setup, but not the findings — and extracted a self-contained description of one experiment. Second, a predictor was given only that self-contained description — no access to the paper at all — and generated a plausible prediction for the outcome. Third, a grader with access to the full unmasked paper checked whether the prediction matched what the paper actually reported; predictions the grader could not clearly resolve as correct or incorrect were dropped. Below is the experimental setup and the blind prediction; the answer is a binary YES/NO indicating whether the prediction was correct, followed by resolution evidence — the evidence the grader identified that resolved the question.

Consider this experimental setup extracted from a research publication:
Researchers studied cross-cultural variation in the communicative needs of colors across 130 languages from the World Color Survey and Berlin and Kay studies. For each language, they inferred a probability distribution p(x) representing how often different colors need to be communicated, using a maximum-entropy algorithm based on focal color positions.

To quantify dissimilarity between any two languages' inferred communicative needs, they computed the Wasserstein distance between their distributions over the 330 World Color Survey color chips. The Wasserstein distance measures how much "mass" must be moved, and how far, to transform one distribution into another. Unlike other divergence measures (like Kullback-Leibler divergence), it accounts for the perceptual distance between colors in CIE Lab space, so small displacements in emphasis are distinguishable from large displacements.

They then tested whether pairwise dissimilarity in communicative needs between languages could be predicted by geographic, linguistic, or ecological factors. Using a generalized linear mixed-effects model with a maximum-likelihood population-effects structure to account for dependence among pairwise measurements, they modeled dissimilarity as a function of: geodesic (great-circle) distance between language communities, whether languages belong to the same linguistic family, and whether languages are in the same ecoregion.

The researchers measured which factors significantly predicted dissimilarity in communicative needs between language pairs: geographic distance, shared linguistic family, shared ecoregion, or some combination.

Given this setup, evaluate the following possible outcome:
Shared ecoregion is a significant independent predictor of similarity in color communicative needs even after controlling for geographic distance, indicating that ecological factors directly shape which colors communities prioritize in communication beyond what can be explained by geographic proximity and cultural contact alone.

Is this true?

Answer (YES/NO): YES